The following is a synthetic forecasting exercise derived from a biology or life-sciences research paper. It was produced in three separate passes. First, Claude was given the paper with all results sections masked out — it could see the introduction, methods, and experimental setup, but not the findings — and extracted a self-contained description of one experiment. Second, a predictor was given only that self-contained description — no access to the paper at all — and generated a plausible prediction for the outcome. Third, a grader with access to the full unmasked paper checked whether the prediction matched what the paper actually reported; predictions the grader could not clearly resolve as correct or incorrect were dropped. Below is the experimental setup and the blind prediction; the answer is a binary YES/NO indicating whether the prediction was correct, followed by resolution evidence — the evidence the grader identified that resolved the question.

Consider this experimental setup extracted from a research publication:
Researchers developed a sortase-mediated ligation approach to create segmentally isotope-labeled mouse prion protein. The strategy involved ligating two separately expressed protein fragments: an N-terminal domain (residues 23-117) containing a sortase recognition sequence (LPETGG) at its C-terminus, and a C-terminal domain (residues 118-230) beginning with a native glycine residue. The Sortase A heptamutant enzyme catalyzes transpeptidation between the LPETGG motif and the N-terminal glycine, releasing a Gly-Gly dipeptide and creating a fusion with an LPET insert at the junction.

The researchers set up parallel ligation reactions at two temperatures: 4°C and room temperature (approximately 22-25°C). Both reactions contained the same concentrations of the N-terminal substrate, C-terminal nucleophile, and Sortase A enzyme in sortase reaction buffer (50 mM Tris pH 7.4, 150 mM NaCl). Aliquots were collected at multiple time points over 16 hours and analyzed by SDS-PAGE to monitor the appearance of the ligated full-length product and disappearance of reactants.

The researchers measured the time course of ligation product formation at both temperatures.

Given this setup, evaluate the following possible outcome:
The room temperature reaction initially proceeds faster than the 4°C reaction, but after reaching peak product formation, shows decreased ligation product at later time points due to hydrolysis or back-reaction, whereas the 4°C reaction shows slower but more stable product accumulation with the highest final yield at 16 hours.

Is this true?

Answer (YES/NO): NO